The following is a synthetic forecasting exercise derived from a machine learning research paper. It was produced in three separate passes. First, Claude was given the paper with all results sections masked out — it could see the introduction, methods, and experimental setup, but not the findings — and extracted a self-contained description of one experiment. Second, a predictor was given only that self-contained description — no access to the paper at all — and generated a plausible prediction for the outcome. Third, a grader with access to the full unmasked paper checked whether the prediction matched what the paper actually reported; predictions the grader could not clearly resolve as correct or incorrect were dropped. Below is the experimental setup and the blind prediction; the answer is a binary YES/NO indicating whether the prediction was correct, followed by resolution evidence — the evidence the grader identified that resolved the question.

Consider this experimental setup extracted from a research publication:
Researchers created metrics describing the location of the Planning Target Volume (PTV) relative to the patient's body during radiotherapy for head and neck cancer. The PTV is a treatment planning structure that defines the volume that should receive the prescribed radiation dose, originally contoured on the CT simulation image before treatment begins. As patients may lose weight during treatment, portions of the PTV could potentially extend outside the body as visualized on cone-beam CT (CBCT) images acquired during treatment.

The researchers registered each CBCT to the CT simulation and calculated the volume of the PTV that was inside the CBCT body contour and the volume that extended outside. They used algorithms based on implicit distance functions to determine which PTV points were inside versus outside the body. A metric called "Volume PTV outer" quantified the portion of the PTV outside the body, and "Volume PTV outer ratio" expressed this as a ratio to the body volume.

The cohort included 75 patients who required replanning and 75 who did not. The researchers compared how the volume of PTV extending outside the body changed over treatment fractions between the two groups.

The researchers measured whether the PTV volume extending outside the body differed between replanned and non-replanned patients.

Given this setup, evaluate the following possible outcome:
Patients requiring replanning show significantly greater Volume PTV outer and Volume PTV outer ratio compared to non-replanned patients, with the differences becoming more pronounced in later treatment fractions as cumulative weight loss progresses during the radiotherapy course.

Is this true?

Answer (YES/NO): NO